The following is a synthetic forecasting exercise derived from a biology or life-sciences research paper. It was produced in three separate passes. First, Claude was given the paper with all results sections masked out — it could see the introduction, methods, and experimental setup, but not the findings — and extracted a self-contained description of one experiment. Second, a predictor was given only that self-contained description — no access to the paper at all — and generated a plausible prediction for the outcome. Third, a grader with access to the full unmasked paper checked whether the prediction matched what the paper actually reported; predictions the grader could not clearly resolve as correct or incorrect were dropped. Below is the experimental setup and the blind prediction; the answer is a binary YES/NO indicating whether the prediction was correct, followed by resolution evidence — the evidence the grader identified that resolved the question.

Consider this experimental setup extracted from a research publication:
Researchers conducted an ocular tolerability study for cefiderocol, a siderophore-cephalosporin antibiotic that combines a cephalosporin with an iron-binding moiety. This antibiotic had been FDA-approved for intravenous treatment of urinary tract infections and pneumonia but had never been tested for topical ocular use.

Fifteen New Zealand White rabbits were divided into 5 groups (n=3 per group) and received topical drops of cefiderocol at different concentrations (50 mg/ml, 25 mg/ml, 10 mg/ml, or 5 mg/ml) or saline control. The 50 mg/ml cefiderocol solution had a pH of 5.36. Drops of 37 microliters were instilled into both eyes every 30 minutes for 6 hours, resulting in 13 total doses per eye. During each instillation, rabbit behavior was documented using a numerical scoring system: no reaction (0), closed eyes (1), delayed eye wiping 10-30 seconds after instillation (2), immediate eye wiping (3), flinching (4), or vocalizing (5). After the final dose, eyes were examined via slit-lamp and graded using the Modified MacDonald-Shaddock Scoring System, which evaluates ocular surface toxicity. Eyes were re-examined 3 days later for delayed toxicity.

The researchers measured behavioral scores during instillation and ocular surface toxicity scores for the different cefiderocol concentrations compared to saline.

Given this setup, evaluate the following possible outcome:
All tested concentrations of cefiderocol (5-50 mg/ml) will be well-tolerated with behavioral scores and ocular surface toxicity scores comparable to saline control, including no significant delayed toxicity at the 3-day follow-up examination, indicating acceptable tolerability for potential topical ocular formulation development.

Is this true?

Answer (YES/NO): NO